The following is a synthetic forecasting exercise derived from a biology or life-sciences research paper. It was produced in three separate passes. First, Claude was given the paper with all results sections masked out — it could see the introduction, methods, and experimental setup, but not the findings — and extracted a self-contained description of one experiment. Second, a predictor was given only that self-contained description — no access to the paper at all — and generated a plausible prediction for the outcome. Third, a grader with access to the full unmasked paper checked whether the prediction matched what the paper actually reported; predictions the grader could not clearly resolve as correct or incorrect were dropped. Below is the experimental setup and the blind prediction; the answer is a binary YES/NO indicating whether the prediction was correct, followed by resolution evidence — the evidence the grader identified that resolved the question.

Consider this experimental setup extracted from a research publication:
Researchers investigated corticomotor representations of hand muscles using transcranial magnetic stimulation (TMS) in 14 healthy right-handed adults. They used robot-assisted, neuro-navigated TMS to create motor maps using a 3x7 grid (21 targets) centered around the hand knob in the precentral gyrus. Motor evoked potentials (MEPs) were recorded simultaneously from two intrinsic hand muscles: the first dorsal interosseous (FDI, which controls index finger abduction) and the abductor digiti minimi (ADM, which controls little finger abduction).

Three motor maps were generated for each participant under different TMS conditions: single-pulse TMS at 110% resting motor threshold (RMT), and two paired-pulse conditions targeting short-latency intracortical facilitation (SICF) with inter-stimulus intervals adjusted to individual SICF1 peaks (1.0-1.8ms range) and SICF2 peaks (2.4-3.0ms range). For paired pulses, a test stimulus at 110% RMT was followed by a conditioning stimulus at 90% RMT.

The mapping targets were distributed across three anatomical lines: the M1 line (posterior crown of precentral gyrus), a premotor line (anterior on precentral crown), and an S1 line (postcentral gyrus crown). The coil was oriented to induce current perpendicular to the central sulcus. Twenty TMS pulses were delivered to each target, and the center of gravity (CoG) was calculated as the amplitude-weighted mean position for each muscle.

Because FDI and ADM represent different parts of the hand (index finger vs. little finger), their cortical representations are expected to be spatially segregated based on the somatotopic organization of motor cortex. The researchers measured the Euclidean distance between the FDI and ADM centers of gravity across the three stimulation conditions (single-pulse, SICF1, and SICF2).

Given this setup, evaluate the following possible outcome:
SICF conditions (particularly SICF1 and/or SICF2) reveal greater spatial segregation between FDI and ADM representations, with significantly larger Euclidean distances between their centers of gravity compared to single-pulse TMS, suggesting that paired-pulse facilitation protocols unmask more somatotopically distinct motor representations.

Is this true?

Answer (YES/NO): NO